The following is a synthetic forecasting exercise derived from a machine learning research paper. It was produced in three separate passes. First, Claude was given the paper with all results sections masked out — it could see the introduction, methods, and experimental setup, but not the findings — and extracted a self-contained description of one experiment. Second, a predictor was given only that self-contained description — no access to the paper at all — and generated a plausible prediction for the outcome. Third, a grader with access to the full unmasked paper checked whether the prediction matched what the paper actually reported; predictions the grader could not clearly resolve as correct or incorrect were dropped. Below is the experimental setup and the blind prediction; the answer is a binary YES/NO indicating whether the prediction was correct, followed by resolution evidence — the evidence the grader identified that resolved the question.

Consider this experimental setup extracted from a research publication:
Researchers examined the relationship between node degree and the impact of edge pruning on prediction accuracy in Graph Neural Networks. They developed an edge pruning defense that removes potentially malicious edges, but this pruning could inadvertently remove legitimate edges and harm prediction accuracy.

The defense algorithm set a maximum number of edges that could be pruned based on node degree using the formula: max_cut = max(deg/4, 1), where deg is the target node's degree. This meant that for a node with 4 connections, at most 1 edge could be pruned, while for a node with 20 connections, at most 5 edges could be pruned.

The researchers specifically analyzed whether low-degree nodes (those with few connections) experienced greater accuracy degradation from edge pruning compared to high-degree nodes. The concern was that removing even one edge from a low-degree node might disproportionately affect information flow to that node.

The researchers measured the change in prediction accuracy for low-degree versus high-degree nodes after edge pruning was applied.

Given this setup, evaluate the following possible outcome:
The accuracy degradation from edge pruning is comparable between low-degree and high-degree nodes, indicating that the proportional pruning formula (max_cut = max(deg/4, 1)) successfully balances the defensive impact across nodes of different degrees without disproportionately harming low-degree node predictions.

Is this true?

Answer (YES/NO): NO